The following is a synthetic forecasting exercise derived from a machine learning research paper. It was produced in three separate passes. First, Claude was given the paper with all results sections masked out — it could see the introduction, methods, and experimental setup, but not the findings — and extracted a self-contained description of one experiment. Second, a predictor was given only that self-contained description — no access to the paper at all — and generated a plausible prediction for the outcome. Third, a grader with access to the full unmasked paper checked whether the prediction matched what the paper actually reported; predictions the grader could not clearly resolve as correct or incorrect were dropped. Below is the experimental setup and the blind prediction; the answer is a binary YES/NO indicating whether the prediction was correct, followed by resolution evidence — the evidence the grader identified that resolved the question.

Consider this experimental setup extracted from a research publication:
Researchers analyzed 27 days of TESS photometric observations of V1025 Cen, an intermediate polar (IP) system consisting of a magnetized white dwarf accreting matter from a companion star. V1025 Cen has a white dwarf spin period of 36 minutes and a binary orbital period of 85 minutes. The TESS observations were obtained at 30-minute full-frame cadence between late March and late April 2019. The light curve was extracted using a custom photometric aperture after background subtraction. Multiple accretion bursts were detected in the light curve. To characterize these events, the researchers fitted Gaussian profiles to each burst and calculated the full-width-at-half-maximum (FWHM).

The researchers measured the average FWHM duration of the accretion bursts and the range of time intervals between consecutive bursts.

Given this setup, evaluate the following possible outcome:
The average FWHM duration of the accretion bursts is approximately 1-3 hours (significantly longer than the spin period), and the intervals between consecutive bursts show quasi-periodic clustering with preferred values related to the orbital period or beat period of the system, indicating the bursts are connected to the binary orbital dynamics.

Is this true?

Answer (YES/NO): NO